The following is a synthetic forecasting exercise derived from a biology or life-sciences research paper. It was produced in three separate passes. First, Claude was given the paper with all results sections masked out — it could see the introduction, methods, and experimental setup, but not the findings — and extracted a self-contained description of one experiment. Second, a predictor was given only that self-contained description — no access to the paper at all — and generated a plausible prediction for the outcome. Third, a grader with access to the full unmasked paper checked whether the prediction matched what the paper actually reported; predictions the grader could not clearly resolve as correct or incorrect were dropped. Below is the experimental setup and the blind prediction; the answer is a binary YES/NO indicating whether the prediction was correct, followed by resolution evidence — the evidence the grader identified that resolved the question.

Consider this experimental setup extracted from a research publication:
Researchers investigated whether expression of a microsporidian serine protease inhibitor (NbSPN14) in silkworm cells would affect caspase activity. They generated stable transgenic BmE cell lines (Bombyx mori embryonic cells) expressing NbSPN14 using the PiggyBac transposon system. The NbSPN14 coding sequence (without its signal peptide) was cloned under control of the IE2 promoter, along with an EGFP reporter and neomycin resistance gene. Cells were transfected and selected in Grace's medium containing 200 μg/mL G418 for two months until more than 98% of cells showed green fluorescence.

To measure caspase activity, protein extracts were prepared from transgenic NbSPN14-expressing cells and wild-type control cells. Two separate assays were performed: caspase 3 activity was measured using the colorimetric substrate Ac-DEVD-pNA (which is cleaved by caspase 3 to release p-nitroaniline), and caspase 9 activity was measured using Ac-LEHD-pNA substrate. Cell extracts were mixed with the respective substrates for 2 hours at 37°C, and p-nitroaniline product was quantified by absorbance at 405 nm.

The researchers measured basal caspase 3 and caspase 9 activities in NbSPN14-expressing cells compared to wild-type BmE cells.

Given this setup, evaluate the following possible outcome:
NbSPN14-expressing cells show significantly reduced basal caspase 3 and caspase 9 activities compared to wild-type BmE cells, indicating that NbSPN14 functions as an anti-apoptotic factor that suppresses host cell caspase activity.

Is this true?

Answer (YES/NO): NO